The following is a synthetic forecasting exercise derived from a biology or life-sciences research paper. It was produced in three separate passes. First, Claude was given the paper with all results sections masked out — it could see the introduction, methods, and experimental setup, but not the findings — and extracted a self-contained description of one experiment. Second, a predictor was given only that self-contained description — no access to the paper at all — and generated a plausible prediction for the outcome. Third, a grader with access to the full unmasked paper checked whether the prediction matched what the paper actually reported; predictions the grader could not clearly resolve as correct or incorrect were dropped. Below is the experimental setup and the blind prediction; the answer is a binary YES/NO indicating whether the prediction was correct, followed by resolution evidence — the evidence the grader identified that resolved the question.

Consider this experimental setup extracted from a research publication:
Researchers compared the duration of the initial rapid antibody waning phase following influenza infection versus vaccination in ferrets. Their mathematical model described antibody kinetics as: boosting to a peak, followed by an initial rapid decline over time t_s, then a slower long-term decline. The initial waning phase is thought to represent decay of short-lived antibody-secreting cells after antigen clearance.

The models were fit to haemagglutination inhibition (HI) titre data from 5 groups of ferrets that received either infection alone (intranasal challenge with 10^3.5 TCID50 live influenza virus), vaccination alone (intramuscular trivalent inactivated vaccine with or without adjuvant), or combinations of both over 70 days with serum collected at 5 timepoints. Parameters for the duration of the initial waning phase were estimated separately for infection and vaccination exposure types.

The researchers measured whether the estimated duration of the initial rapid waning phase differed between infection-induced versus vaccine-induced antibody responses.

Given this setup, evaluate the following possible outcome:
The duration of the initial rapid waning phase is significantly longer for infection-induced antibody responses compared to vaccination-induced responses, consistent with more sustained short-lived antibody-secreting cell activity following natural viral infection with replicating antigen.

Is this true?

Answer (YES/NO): YES